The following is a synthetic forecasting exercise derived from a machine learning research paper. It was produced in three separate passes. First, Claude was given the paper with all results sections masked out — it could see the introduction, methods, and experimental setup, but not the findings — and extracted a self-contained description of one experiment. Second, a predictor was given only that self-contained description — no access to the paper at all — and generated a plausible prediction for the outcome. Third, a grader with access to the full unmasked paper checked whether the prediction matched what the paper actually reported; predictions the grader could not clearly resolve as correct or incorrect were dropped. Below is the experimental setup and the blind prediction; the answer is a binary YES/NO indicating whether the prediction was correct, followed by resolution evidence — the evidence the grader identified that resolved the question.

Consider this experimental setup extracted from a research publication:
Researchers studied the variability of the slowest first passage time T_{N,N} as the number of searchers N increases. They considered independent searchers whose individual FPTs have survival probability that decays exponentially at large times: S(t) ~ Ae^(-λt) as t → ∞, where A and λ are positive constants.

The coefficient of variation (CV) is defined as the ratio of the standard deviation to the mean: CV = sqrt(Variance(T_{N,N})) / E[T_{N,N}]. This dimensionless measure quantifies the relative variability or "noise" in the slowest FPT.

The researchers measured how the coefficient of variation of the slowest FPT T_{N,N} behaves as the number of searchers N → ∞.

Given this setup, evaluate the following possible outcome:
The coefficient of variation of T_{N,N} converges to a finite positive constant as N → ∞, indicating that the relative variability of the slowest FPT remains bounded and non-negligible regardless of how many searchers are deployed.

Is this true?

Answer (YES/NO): NO